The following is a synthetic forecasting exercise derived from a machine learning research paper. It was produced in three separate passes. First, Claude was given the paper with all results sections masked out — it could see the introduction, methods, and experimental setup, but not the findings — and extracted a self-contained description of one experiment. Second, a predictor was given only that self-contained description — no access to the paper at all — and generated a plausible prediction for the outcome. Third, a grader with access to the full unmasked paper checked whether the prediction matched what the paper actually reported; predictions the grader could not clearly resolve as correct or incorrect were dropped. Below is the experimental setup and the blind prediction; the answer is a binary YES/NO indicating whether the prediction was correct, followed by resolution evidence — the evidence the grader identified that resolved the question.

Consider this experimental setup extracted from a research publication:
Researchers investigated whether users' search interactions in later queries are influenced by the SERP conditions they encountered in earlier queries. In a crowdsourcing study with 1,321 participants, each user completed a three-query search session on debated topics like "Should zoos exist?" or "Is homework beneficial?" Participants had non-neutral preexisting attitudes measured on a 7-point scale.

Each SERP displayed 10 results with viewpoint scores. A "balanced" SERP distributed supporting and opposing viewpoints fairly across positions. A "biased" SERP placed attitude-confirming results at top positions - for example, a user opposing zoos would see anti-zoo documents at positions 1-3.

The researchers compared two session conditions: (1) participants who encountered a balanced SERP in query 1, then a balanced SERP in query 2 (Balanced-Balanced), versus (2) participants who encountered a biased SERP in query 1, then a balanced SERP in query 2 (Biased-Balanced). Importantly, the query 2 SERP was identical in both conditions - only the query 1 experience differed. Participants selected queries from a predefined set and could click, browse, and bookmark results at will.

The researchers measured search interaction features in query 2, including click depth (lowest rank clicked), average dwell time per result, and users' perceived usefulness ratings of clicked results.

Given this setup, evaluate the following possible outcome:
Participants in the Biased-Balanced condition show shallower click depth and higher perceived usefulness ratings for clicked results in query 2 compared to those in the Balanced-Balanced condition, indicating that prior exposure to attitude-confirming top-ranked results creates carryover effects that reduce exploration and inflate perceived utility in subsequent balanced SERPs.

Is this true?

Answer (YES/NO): NO